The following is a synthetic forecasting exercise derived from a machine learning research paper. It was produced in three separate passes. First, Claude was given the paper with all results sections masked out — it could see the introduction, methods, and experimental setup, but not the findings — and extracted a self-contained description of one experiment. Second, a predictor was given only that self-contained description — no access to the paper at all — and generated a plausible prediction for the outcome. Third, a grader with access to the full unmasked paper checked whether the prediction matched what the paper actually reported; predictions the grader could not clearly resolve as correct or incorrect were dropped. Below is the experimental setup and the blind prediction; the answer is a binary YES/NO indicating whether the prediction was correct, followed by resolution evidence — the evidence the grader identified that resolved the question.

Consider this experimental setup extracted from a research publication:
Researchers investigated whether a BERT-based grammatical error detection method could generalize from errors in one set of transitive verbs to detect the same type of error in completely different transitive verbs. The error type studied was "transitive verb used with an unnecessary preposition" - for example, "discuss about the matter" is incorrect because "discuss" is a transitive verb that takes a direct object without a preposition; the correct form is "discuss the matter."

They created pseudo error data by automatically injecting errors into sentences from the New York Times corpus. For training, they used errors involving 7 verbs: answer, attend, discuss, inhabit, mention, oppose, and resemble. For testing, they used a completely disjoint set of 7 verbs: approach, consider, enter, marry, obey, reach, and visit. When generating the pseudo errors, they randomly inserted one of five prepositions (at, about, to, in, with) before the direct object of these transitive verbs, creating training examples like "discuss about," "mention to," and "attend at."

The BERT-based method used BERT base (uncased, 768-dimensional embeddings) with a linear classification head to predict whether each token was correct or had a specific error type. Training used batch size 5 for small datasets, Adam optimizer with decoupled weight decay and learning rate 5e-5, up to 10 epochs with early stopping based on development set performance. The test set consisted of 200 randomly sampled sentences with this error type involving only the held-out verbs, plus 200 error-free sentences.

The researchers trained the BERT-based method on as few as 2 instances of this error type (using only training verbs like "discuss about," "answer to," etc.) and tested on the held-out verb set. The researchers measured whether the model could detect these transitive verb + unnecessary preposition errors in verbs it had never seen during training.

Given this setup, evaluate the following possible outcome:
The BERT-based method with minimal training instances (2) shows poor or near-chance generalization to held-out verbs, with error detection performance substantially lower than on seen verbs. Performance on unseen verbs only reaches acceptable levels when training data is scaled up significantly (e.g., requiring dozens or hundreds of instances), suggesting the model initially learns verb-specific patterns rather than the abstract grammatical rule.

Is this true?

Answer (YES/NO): NO